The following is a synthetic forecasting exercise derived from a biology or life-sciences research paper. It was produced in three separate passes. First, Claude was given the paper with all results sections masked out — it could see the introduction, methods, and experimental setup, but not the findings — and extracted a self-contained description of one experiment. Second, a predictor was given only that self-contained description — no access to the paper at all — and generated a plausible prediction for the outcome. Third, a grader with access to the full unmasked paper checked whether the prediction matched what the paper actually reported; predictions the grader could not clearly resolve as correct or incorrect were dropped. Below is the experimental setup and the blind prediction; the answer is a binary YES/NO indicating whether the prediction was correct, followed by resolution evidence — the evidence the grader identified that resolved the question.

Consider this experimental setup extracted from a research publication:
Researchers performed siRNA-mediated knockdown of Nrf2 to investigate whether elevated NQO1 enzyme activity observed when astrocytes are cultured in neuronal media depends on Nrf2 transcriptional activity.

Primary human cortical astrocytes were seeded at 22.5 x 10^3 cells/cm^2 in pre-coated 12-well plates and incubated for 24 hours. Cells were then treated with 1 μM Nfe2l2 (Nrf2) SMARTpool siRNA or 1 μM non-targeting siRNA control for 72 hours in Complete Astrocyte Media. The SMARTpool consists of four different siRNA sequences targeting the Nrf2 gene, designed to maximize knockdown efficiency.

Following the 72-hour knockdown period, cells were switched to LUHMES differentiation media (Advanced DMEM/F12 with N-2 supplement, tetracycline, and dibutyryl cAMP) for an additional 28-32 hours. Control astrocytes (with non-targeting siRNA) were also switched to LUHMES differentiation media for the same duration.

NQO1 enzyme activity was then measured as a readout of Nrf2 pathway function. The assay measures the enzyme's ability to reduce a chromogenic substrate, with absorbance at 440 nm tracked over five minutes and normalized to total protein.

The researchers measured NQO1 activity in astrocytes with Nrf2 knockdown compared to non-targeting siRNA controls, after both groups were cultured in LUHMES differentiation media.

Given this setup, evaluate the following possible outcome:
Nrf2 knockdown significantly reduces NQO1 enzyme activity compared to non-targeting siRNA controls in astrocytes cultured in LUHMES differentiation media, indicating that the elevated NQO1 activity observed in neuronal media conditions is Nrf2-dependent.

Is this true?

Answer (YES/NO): YES